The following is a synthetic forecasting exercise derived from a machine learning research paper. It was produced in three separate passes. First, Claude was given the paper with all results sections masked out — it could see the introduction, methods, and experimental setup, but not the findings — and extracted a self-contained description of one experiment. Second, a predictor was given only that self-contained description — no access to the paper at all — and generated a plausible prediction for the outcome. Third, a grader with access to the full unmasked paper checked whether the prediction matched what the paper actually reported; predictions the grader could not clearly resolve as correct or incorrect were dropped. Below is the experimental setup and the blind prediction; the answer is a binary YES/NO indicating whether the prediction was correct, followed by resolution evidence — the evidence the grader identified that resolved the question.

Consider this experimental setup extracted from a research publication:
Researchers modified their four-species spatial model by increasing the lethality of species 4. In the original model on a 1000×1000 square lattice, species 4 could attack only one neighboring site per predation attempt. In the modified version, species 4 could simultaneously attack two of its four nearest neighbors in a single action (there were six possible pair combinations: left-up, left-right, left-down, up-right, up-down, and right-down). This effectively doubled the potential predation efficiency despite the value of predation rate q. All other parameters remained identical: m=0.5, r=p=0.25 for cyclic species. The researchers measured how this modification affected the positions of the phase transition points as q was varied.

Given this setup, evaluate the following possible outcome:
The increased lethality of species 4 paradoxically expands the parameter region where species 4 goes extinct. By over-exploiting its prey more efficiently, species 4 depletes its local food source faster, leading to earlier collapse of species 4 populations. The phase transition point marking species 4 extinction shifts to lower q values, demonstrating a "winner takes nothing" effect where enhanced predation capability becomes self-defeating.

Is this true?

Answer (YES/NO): NO